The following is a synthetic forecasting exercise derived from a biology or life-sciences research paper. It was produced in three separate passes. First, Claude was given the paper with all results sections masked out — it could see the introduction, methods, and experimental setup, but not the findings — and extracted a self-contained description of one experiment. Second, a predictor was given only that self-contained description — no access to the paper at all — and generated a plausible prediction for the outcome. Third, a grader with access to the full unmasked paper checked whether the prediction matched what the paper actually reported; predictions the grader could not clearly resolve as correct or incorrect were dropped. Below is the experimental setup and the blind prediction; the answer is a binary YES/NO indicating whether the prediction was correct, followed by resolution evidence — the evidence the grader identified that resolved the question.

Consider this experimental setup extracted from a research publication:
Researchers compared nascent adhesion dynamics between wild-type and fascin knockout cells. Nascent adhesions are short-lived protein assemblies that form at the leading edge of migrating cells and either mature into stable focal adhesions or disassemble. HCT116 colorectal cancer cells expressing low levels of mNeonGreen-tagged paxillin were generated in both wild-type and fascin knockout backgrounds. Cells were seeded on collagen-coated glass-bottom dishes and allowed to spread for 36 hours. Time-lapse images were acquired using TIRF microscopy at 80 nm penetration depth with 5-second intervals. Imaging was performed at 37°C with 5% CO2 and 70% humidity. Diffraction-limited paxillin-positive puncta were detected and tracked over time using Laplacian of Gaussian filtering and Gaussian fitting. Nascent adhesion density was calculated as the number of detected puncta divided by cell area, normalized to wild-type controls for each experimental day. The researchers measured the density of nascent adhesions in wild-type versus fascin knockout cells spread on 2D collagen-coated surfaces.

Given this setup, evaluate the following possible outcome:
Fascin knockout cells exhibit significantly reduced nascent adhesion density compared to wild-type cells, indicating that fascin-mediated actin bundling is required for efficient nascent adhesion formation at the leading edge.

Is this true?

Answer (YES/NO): YES